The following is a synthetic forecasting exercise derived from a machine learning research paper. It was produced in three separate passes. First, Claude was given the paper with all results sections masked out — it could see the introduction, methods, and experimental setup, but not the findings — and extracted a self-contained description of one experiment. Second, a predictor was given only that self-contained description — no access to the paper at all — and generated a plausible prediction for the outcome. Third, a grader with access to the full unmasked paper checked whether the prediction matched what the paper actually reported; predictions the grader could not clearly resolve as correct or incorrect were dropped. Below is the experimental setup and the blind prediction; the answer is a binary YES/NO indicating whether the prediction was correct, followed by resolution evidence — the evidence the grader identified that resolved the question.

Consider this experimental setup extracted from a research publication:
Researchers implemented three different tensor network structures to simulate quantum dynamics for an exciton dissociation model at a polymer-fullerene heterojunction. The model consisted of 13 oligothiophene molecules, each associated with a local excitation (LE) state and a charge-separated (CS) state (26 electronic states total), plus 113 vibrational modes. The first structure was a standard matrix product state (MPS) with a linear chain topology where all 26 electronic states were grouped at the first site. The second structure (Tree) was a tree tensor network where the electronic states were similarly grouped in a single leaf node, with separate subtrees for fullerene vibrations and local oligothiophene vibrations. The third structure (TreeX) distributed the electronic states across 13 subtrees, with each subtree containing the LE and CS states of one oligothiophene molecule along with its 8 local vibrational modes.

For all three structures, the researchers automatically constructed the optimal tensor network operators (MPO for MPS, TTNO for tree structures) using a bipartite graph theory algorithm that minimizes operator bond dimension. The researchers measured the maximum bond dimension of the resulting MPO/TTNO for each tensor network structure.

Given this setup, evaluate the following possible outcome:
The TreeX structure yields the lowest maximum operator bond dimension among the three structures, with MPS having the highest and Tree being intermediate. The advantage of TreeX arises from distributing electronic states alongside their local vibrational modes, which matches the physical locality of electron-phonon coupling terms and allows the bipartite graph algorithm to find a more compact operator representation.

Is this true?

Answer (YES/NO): NO